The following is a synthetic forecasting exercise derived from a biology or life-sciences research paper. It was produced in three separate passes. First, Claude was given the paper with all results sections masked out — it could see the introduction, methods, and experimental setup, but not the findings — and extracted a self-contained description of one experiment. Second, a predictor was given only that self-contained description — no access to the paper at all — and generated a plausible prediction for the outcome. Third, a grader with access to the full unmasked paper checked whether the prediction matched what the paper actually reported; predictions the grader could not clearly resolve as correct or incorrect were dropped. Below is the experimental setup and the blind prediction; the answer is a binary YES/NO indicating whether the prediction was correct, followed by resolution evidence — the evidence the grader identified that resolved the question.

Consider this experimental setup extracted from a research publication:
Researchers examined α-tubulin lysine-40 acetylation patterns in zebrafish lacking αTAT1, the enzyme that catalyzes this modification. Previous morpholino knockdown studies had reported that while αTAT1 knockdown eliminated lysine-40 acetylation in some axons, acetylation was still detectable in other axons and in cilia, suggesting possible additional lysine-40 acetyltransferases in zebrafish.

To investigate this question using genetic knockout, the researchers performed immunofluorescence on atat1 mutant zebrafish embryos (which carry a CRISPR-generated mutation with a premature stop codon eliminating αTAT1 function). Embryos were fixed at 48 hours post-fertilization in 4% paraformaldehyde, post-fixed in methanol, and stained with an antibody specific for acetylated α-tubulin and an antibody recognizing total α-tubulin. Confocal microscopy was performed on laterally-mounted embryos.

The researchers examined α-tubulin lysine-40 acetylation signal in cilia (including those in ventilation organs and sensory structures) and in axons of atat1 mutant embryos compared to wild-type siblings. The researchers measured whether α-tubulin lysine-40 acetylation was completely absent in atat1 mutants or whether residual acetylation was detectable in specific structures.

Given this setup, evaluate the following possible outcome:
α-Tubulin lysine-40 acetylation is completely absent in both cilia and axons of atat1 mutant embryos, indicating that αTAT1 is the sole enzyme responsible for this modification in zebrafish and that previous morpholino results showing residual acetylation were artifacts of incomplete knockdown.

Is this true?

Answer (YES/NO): YES